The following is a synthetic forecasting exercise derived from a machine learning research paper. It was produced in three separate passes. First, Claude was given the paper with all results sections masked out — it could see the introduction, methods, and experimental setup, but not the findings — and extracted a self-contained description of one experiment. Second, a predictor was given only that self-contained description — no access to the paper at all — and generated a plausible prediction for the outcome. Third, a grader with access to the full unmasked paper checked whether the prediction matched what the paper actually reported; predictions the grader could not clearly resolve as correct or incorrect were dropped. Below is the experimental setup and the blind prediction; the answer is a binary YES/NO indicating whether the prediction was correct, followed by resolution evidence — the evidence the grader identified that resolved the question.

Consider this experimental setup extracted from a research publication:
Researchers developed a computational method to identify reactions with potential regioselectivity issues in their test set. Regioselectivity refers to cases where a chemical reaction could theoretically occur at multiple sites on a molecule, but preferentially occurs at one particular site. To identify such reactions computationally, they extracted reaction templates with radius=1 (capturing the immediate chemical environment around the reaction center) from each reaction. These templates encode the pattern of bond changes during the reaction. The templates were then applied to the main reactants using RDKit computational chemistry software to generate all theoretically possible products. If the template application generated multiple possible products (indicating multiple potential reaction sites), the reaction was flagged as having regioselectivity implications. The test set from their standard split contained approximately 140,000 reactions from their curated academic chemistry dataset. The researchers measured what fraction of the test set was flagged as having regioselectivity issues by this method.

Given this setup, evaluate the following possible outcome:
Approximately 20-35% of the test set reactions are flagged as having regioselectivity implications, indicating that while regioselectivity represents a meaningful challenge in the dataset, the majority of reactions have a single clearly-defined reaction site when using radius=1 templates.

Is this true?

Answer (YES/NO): NO